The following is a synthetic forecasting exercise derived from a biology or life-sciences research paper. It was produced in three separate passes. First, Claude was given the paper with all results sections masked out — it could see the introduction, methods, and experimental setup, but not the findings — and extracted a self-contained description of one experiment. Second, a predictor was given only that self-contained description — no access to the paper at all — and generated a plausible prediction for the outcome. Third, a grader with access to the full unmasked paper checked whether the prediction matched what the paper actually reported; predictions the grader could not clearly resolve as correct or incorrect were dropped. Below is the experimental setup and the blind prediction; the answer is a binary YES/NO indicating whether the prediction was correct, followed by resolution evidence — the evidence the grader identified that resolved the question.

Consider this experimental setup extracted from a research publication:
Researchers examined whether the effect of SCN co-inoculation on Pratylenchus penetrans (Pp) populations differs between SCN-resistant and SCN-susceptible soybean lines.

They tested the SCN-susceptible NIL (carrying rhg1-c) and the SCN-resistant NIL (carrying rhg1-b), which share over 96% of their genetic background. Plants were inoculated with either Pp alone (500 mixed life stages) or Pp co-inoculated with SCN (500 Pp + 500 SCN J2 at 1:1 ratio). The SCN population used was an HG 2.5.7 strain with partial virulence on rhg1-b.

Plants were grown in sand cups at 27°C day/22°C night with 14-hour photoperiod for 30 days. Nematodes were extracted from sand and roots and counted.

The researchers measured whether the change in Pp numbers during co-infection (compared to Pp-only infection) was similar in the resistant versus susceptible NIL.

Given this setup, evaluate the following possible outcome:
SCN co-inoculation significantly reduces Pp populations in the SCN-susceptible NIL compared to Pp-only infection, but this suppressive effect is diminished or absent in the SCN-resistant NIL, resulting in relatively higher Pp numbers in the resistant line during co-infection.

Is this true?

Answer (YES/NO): NO